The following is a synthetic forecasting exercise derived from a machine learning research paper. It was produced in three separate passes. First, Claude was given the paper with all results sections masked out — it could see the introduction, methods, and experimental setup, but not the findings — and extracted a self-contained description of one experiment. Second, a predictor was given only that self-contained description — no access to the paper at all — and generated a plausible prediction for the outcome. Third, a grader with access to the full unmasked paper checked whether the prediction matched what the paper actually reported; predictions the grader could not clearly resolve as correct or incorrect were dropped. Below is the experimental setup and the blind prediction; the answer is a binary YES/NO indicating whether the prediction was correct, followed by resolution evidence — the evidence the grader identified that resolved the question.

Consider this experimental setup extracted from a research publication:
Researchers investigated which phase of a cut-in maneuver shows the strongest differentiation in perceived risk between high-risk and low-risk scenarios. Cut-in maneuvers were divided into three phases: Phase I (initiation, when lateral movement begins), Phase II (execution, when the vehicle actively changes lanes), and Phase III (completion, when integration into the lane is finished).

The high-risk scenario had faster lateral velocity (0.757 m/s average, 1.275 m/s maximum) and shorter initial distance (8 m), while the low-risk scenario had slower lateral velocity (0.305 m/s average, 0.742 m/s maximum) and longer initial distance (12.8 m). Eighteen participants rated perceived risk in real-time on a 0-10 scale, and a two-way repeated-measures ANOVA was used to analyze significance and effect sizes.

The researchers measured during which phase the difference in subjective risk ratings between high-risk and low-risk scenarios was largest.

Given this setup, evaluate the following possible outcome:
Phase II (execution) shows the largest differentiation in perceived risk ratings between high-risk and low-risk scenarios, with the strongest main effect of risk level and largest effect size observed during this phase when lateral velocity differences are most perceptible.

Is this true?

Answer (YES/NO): YES